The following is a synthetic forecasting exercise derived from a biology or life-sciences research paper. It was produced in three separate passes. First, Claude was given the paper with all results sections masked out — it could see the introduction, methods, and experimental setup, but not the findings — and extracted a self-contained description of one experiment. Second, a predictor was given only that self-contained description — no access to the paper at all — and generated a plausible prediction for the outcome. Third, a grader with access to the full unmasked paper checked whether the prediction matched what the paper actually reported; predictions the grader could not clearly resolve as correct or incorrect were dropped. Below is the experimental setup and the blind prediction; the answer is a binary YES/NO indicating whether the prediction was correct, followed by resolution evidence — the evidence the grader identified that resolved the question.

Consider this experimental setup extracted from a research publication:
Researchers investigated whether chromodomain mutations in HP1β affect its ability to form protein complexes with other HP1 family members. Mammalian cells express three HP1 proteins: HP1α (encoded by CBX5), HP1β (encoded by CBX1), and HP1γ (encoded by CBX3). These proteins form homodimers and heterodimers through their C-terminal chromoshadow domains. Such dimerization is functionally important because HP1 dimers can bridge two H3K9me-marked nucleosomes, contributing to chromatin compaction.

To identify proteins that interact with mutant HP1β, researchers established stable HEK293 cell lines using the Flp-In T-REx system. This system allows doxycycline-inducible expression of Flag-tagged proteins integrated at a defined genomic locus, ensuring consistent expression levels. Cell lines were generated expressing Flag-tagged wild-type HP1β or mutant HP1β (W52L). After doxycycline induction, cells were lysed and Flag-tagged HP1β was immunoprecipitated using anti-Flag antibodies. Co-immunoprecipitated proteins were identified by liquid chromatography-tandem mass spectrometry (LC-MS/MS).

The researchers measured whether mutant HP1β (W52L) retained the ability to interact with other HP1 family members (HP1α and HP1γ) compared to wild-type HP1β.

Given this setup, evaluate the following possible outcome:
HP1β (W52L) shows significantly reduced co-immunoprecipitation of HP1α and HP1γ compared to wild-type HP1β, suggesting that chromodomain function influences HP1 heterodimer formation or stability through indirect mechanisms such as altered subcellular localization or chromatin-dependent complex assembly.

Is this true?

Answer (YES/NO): NO